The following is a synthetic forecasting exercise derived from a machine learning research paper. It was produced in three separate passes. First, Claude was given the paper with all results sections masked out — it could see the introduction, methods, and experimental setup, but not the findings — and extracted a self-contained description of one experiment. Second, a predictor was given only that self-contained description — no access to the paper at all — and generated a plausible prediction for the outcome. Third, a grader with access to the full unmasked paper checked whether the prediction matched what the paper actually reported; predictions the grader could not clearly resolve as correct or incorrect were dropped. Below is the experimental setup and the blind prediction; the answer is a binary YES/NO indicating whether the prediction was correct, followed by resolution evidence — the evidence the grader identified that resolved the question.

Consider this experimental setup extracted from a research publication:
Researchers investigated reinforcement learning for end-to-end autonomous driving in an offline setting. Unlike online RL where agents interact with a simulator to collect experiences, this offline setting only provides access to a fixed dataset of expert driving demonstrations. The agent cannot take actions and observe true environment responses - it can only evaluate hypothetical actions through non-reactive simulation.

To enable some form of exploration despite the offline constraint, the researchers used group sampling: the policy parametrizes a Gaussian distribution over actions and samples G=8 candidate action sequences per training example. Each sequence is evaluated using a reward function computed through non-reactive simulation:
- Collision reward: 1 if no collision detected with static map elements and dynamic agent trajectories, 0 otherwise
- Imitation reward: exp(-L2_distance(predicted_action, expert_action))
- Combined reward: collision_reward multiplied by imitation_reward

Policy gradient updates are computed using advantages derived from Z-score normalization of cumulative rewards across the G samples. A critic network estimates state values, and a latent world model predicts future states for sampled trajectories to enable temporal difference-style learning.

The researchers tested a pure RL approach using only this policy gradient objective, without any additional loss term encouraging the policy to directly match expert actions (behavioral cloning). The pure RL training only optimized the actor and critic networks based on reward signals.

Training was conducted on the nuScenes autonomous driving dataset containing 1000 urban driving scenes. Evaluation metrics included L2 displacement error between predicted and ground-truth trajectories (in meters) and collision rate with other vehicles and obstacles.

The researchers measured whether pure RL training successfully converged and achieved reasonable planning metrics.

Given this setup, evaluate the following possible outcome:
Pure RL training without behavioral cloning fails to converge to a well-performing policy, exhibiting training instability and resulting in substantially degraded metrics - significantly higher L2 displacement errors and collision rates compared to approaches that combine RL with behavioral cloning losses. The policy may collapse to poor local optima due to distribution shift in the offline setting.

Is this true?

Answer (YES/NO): YES